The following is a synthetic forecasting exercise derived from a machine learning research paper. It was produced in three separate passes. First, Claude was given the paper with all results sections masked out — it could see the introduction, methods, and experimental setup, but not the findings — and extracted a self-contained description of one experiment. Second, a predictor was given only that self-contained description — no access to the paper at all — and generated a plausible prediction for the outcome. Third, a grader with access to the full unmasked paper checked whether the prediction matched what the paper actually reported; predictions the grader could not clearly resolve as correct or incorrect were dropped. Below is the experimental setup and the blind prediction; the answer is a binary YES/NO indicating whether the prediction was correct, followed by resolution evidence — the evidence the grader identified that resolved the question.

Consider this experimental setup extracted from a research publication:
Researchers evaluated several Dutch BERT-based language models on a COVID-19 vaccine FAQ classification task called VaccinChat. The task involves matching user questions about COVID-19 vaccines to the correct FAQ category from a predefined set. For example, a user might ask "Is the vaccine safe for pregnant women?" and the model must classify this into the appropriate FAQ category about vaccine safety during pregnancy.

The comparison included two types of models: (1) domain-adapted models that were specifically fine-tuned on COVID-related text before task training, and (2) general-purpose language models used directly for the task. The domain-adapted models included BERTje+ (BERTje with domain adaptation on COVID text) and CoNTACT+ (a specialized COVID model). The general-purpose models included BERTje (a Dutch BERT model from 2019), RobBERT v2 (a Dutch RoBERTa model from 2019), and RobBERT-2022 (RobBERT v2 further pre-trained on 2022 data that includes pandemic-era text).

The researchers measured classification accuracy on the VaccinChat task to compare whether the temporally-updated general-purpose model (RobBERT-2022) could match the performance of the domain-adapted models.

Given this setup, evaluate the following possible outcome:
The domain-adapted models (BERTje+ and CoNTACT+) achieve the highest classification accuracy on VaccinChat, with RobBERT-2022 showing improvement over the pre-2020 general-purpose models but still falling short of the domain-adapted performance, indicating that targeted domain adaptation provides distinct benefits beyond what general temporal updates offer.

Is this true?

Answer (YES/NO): YES